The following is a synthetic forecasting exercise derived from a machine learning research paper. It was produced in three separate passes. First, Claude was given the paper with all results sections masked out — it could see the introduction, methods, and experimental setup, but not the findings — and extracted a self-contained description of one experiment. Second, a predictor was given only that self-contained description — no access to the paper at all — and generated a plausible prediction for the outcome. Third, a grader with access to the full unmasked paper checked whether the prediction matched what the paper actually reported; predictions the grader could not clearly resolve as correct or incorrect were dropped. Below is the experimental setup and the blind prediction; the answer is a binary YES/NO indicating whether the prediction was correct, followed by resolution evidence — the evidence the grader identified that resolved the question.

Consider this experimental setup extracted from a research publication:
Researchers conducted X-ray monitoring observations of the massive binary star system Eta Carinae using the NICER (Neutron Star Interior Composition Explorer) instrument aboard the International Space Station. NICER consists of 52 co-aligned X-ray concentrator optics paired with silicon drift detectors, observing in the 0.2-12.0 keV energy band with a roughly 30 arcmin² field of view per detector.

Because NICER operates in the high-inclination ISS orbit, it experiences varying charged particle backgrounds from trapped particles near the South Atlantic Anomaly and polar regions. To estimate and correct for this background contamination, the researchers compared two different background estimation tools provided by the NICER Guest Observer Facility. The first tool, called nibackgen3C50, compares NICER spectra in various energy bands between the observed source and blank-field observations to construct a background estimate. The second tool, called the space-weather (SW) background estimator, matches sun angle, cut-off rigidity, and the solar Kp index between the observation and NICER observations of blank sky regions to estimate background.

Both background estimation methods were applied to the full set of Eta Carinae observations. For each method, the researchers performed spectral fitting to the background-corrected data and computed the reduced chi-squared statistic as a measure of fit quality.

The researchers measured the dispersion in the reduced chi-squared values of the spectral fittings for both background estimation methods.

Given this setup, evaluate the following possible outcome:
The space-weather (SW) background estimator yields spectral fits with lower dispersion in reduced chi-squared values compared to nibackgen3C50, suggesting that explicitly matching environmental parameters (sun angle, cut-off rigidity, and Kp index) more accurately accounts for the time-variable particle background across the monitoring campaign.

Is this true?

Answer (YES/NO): NO